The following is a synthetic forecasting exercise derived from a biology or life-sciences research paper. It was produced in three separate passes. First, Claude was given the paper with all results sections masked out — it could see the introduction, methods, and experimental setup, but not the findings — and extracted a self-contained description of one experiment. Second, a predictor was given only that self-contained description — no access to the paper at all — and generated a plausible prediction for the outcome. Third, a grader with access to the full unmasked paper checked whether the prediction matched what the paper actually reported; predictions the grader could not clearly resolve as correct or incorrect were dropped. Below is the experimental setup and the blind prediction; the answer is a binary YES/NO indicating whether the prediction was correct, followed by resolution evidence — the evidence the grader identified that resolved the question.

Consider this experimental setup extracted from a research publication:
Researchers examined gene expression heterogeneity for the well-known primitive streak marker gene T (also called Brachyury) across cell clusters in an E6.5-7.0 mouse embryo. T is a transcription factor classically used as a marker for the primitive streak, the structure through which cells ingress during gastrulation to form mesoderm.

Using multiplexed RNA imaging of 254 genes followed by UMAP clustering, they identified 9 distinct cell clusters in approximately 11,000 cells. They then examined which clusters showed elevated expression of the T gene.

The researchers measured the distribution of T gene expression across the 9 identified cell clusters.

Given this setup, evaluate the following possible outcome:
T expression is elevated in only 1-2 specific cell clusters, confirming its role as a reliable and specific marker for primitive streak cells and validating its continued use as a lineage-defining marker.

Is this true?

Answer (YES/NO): NO